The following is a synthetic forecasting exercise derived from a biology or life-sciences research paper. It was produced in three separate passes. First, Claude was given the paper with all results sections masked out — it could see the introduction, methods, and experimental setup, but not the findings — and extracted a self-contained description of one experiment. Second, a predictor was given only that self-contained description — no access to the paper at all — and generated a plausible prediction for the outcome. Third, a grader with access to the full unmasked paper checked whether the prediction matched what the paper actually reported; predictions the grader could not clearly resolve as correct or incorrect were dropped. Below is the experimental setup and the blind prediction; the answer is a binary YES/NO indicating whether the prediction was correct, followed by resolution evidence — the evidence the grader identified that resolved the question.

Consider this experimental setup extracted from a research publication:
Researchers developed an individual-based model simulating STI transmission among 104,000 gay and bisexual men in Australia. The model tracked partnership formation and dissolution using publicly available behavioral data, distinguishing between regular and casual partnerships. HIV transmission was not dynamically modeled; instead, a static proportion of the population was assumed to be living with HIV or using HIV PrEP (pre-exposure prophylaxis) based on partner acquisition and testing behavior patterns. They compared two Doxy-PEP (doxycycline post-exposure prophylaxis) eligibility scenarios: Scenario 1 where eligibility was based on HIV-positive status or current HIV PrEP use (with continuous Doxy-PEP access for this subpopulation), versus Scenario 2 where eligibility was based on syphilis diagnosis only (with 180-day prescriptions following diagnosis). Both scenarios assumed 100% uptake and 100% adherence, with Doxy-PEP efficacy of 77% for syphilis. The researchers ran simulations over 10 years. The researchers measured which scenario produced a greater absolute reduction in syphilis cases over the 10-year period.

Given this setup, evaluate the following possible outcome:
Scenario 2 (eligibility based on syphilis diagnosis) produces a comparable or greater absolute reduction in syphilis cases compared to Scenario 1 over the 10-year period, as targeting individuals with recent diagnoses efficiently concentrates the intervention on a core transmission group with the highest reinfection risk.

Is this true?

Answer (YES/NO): NO